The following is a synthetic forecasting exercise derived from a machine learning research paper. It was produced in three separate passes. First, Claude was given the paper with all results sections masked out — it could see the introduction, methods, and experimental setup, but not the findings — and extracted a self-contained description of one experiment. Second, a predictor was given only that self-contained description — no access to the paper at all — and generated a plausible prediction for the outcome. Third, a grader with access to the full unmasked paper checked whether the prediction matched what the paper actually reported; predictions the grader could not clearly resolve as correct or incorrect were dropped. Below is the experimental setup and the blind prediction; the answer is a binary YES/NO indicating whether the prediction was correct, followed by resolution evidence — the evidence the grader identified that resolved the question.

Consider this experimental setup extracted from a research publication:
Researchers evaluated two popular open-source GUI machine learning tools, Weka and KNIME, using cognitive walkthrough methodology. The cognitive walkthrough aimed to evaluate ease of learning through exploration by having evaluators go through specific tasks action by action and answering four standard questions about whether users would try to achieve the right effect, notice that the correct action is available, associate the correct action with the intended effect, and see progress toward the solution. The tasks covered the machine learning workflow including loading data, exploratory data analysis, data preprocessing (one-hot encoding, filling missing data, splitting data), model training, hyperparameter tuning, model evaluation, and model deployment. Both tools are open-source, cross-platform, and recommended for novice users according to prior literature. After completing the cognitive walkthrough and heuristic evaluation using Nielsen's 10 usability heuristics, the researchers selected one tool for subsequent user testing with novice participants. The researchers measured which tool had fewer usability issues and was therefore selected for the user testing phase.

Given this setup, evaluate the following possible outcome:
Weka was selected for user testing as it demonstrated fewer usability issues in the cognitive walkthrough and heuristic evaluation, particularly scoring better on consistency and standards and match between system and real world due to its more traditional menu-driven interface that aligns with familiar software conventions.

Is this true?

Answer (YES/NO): NO